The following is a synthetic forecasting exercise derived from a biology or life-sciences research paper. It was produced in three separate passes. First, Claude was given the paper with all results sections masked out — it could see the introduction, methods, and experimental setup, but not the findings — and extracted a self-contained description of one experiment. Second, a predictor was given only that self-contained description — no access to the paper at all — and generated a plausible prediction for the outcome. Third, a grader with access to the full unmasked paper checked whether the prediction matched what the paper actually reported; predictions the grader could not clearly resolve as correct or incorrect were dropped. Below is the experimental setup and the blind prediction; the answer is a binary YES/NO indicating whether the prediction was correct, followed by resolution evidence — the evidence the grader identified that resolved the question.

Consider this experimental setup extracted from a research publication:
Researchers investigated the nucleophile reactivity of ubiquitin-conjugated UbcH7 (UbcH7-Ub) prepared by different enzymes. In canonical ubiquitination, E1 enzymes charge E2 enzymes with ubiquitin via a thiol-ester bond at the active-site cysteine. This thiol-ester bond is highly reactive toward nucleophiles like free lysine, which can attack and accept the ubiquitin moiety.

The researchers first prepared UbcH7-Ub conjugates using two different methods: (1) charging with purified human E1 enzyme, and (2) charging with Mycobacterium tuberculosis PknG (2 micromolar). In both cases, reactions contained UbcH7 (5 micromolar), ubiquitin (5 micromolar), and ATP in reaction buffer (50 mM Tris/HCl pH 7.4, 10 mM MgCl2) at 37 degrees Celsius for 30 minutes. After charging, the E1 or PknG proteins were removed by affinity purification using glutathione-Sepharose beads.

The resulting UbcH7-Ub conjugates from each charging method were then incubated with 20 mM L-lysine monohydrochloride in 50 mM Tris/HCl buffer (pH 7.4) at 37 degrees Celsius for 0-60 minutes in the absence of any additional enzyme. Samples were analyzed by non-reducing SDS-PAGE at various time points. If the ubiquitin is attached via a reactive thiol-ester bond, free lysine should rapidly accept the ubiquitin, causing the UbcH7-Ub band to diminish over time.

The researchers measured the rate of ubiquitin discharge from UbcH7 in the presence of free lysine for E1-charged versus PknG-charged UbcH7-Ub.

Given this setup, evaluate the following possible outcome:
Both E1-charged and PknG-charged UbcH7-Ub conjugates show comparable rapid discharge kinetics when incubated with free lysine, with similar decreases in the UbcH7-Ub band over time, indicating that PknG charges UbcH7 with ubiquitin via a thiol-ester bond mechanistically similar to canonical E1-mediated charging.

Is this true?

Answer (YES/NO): NO